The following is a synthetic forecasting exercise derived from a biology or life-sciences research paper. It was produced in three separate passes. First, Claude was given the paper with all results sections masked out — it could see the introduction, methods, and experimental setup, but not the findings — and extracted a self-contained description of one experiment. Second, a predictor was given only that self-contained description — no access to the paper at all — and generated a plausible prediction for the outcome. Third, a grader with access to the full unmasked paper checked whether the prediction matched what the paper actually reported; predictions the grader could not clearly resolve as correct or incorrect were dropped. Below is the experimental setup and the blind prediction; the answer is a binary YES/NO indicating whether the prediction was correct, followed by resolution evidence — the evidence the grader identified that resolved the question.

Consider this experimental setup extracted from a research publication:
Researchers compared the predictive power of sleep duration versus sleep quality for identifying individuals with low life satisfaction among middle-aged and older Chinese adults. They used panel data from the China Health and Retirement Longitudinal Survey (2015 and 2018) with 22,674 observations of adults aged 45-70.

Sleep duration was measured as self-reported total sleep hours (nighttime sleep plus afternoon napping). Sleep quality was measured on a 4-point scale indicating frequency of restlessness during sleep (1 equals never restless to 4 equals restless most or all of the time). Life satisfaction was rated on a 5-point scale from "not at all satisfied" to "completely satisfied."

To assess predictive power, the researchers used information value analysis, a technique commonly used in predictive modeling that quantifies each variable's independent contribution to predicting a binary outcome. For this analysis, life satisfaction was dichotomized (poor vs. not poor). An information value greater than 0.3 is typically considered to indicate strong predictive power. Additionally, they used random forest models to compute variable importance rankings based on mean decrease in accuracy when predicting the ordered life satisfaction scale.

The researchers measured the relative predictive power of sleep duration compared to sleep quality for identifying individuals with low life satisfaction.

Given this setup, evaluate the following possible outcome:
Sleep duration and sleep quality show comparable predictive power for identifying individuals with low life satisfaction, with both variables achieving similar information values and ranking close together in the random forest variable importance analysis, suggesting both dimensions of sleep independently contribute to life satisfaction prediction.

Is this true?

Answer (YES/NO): NO